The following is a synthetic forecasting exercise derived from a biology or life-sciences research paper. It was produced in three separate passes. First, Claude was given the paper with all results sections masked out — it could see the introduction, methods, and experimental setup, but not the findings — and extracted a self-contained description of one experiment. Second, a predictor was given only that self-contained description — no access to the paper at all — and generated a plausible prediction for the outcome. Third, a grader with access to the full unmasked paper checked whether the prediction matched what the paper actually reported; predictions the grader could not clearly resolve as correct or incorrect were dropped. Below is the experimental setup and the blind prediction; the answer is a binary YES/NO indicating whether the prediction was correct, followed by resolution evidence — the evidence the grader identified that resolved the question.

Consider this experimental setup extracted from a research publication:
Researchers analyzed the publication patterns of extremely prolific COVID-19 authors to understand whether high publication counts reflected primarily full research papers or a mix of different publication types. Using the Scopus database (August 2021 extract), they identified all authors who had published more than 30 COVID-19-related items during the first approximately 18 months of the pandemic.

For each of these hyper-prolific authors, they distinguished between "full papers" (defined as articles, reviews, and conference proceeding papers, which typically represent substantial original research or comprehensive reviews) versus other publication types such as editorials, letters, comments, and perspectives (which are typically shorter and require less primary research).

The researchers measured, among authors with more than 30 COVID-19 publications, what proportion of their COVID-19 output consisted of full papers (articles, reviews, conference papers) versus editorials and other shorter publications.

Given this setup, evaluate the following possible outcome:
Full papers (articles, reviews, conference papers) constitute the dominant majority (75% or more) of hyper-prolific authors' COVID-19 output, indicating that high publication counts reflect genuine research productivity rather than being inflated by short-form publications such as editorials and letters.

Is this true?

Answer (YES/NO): NO